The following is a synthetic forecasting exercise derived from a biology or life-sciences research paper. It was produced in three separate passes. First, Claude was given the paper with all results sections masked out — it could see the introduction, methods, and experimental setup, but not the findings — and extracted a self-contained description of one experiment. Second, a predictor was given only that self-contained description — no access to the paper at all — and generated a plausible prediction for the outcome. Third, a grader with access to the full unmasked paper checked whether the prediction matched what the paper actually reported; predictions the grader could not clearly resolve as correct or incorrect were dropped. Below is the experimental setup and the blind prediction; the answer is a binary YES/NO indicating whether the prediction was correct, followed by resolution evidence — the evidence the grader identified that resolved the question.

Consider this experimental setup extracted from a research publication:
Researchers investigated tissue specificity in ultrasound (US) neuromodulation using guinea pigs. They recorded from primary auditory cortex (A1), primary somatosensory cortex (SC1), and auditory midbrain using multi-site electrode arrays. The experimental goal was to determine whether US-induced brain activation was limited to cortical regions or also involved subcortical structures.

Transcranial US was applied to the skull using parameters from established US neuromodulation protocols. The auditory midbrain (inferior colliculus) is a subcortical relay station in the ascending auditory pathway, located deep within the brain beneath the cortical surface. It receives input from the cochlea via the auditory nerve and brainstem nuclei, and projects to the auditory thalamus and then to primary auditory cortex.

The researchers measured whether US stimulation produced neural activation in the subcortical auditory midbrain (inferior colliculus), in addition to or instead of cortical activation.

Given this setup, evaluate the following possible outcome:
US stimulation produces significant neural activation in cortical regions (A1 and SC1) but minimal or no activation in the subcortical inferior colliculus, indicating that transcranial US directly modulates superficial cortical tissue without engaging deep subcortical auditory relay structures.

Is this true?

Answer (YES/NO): NO